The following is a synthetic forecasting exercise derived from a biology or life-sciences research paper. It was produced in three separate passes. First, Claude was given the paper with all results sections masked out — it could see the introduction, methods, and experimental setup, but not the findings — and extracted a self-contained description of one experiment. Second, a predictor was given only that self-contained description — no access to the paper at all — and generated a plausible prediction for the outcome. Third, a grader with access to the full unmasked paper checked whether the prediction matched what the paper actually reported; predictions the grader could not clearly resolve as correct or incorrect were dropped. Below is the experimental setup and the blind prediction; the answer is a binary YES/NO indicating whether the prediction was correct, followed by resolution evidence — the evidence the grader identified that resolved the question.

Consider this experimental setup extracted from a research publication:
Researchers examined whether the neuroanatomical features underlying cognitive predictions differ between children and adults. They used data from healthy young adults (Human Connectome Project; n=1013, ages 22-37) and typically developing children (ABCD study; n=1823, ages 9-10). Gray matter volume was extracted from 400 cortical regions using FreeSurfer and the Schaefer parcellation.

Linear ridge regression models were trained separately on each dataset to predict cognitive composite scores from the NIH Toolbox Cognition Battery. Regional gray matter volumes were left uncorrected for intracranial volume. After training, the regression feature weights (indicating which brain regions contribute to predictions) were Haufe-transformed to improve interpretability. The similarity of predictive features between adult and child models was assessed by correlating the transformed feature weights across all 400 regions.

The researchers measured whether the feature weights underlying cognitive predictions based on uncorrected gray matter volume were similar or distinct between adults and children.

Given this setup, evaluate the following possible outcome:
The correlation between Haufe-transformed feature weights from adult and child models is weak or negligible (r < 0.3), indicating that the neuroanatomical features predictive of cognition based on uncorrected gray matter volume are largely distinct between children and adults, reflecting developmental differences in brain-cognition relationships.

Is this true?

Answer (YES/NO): YES